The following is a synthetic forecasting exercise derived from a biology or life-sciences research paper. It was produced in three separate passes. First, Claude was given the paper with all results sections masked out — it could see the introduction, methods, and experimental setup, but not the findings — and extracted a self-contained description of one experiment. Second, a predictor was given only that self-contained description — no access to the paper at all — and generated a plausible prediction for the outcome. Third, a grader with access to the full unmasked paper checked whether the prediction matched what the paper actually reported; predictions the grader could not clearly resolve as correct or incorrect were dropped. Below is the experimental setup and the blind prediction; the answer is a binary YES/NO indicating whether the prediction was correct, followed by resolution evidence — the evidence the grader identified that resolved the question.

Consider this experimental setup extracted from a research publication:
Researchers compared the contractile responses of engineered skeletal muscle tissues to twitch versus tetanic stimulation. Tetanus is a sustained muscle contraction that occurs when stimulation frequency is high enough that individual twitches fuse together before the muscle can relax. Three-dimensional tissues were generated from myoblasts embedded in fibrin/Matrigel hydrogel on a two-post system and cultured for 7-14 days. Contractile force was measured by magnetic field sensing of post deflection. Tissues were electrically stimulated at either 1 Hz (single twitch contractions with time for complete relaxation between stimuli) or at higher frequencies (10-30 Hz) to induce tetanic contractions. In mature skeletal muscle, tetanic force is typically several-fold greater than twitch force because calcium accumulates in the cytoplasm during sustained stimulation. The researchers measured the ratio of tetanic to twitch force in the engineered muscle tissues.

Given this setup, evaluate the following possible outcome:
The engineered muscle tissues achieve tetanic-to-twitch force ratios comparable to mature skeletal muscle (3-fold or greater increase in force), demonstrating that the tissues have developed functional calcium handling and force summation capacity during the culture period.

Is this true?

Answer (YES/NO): NO